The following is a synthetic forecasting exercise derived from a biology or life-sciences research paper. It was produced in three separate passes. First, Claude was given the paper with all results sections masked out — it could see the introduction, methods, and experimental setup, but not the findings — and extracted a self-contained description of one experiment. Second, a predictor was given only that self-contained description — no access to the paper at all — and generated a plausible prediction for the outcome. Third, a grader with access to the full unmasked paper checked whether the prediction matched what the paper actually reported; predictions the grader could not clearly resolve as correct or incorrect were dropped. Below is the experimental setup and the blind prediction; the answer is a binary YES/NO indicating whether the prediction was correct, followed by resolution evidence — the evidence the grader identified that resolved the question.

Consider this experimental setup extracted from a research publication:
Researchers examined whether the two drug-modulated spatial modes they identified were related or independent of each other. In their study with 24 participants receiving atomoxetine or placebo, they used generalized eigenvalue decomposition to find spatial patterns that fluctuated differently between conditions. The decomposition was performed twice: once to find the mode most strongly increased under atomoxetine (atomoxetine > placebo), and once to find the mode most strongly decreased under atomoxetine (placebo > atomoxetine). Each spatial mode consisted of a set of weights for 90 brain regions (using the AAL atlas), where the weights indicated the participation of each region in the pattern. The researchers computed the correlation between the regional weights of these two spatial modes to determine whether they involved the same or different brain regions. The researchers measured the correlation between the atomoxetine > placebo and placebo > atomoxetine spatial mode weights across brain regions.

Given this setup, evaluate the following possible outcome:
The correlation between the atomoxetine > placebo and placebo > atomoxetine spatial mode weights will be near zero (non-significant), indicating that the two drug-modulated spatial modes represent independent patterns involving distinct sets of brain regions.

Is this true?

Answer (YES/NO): YES